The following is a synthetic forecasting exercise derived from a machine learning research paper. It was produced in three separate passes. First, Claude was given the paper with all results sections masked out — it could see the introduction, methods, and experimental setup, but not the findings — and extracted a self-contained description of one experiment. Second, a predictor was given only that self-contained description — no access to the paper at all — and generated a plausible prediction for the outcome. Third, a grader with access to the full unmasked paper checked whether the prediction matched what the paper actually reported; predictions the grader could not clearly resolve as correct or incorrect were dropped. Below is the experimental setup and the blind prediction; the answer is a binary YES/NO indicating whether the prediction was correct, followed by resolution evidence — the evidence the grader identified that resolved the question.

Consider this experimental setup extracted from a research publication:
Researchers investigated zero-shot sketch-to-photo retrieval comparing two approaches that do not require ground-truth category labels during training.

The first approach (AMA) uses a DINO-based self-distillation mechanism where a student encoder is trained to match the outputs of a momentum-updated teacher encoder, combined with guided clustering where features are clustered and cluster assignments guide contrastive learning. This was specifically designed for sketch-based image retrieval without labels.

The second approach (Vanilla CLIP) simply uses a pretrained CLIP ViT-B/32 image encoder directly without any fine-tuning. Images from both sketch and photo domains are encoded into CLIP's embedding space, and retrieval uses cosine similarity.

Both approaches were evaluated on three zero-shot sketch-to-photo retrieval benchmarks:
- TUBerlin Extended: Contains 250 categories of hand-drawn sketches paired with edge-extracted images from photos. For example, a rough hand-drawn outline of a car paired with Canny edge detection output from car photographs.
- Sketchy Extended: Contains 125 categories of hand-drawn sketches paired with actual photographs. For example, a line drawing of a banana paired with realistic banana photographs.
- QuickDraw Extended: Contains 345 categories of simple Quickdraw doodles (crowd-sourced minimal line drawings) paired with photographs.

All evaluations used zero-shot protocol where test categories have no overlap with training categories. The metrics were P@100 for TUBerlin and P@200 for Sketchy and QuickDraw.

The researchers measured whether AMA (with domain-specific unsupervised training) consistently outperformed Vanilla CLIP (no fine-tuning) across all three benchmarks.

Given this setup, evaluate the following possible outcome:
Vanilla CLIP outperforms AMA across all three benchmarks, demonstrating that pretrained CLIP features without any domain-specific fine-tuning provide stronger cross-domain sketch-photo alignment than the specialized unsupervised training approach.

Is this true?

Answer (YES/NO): NO